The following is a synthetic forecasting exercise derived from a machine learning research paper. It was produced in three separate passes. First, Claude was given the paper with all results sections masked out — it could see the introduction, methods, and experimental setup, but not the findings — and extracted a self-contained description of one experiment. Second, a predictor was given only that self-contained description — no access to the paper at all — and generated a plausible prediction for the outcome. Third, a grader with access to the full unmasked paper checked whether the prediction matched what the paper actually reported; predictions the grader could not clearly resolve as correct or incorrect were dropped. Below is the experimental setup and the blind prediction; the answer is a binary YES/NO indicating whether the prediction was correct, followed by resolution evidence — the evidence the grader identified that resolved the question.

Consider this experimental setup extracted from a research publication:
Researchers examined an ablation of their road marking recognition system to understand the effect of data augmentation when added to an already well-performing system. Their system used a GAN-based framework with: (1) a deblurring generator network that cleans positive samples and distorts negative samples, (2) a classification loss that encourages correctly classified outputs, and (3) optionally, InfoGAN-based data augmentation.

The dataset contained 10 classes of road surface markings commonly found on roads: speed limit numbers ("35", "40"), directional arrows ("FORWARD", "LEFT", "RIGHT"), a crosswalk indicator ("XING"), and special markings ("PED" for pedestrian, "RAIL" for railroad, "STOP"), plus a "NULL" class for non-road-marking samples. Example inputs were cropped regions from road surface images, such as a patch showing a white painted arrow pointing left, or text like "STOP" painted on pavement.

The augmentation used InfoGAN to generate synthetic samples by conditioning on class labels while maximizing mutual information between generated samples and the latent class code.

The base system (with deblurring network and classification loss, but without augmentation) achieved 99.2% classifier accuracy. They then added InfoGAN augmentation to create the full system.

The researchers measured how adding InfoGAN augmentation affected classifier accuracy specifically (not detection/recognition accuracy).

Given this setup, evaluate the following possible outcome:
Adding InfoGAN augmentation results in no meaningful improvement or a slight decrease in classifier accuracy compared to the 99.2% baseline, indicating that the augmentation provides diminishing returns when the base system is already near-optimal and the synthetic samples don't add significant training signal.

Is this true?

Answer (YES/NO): YES